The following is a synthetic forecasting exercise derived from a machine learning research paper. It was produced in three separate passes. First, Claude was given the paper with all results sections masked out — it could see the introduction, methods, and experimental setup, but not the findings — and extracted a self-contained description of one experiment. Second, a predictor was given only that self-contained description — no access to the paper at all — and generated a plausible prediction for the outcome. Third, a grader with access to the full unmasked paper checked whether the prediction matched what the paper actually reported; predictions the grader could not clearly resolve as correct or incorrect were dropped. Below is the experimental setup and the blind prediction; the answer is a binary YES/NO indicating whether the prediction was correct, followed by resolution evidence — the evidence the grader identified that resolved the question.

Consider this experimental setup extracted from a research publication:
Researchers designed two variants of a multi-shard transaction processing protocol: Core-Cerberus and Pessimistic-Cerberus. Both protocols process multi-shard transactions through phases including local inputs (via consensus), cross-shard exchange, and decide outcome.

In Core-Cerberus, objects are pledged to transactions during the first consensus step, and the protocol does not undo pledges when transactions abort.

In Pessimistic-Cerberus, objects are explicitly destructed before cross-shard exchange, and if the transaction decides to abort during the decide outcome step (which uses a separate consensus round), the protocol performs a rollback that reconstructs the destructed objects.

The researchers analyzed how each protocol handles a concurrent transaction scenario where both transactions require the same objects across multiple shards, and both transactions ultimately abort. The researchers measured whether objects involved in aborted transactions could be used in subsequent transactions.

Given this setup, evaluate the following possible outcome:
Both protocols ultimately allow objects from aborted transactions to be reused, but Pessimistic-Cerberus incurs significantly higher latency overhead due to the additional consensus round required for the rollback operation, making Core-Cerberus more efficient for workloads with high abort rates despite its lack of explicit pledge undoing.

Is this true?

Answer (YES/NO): NO